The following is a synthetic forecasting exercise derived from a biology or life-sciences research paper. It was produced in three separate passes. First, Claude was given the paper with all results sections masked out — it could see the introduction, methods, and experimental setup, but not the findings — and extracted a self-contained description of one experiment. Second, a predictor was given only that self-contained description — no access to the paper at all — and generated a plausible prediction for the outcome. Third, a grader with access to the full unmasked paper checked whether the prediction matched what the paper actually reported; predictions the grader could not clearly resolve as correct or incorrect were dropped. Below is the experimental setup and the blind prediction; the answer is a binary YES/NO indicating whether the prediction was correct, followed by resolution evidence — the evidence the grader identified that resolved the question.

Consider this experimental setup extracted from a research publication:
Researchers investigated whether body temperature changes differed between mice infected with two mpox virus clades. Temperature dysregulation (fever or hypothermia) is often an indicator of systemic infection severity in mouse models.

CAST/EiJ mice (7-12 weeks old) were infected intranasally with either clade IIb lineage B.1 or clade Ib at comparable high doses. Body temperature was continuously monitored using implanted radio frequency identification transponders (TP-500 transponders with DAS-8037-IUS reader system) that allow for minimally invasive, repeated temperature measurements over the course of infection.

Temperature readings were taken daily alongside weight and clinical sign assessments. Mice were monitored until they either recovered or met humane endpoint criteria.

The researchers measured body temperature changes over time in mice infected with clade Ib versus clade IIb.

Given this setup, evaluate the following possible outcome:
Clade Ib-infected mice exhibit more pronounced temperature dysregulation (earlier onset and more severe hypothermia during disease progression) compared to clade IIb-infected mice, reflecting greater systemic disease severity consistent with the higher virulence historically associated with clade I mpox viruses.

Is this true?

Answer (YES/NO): YES